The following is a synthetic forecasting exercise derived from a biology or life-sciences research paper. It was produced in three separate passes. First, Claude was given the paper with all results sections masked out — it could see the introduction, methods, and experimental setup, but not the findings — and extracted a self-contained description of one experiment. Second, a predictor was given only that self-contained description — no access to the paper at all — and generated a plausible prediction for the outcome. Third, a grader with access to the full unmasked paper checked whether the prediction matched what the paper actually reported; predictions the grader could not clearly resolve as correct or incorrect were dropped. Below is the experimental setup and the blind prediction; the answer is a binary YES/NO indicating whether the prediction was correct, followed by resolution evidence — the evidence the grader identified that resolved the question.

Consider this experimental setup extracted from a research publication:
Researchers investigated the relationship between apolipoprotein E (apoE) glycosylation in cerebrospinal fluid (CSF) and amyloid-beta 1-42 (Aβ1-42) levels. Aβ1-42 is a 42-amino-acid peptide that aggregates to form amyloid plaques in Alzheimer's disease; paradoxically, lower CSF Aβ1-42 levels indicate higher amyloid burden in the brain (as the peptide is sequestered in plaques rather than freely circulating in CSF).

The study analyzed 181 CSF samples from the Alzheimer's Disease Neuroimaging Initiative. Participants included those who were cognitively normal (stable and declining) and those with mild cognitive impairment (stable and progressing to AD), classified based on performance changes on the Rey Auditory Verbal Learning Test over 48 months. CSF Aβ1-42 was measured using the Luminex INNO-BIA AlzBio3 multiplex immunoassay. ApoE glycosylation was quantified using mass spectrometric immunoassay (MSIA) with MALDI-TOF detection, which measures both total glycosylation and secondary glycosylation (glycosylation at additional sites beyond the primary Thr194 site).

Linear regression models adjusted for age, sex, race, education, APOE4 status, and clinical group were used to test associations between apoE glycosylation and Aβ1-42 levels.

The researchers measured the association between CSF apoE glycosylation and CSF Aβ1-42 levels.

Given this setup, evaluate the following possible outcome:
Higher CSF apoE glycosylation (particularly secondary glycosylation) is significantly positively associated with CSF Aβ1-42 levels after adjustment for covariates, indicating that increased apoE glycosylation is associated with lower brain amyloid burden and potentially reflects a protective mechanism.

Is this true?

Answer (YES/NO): NO